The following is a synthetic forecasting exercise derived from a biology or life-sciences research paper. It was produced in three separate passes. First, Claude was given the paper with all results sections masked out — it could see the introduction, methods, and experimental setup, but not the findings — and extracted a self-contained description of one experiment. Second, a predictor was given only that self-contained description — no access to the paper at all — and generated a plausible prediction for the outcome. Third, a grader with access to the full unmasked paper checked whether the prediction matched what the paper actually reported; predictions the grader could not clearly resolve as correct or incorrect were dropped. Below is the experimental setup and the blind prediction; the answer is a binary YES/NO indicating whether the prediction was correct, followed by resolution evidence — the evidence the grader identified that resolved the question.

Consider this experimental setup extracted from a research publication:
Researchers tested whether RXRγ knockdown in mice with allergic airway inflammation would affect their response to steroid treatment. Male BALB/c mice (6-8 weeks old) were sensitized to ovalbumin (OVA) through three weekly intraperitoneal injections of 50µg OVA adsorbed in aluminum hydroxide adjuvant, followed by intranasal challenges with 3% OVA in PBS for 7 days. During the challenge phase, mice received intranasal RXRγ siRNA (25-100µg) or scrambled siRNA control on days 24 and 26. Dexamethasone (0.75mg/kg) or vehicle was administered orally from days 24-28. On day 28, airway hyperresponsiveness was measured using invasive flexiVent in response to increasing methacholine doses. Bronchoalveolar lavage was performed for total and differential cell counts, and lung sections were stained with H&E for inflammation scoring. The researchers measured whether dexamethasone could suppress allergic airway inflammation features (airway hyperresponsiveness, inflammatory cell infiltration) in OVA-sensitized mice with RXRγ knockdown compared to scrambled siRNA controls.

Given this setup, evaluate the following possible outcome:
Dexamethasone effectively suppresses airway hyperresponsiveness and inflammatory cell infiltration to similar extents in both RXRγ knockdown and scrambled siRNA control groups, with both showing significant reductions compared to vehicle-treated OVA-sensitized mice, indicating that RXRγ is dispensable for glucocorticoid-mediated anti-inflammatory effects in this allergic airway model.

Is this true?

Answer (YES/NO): NO